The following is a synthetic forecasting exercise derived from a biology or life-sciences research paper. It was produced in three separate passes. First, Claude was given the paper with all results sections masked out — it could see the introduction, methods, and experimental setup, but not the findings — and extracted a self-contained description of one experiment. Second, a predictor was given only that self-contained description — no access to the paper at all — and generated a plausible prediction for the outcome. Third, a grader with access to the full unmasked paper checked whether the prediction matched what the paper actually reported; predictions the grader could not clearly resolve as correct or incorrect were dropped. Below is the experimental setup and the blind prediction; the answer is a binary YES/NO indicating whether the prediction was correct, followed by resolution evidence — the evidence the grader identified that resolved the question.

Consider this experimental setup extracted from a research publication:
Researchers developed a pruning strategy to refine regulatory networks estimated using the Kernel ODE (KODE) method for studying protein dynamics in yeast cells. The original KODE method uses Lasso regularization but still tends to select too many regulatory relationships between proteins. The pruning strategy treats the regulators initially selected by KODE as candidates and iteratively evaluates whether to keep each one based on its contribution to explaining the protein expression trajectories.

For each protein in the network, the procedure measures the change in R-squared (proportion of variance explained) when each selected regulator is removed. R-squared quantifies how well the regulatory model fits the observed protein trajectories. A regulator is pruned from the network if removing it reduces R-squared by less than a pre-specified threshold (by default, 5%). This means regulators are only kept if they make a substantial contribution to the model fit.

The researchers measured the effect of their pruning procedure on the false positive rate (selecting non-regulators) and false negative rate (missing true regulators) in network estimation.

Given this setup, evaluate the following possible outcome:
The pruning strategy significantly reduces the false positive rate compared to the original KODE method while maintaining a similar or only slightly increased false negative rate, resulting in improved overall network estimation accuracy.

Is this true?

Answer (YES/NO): YES